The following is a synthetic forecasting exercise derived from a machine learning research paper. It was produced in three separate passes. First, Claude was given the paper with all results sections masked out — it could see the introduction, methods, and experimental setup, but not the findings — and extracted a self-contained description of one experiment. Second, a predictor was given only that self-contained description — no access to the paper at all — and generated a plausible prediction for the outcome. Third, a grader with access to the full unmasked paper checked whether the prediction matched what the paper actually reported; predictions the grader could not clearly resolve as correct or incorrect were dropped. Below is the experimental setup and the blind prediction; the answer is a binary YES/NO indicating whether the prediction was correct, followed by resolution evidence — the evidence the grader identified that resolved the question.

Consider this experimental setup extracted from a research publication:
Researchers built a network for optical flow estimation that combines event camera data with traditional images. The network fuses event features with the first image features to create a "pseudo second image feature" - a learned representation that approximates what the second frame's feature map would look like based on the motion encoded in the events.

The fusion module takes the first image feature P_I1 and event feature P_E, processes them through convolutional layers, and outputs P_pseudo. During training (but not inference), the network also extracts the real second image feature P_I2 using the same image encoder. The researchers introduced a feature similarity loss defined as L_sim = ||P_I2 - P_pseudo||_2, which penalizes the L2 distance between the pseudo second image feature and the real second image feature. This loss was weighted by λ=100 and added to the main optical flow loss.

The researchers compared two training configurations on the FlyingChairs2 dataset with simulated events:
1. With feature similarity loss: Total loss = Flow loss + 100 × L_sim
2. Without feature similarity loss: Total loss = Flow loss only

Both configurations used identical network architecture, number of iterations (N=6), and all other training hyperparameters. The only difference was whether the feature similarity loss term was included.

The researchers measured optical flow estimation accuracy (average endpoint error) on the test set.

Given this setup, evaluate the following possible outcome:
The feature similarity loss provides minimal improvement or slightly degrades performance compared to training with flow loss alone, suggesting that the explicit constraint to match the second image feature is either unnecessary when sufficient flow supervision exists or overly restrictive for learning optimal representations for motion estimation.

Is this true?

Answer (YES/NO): NO